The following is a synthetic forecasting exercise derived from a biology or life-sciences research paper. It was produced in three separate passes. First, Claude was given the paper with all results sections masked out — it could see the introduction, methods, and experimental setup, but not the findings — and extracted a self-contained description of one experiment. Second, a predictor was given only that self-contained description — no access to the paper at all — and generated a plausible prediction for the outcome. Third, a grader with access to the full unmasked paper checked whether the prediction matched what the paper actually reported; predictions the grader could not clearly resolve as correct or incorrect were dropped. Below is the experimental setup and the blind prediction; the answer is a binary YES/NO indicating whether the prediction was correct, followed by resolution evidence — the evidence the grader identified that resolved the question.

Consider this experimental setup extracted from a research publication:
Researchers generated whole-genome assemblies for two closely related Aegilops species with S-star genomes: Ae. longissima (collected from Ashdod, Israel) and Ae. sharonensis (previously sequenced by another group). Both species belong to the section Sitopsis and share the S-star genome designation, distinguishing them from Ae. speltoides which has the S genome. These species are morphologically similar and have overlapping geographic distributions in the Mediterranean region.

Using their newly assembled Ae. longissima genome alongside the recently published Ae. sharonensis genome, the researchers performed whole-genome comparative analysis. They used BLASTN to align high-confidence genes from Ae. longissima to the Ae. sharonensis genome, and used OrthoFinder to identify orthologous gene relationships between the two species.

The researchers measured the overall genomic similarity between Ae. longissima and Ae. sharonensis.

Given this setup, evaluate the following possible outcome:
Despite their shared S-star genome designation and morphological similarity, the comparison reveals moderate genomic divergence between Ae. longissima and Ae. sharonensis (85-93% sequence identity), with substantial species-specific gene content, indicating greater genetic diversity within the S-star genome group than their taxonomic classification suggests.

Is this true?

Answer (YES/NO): NO